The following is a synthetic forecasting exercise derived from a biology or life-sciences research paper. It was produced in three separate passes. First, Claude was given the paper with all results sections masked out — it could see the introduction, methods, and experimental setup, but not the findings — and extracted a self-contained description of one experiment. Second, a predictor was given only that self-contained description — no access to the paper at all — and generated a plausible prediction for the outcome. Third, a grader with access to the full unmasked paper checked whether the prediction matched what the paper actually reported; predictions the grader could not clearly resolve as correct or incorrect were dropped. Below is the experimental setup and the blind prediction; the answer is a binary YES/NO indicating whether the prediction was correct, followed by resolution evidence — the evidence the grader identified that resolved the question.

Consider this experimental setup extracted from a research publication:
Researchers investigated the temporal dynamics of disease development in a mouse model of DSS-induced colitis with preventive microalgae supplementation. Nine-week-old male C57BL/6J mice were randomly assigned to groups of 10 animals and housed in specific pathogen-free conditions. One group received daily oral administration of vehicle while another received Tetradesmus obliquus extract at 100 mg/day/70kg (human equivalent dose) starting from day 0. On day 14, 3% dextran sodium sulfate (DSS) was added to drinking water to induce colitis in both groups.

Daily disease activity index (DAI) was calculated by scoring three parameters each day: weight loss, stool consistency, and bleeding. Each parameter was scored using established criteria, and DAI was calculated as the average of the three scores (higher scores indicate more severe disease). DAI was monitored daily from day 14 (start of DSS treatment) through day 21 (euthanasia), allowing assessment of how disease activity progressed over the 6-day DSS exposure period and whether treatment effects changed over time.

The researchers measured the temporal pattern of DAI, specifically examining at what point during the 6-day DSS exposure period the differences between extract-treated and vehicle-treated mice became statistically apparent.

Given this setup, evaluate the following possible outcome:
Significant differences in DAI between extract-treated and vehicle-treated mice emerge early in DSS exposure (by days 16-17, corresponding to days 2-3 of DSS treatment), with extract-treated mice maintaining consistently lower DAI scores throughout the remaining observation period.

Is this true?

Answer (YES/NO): NO